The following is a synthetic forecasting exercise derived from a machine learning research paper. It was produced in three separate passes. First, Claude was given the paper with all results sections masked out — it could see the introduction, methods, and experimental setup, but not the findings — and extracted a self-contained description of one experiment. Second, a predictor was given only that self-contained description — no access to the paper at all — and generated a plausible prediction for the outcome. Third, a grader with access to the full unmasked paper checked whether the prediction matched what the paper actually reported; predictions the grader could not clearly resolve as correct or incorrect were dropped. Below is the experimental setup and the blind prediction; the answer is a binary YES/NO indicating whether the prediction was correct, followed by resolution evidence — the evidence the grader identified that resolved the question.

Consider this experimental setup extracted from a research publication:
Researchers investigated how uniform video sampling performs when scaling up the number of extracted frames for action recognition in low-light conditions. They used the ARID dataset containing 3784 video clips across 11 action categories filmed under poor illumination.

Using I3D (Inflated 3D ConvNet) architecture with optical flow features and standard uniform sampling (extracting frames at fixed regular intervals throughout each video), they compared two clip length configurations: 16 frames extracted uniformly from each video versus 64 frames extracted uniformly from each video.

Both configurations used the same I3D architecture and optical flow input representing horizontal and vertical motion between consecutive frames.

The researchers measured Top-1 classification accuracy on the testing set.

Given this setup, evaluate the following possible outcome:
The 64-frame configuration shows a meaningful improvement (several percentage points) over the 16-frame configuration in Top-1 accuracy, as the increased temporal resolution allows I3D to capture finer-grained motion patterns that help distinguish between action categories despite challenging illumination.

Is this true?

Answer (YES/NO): NO